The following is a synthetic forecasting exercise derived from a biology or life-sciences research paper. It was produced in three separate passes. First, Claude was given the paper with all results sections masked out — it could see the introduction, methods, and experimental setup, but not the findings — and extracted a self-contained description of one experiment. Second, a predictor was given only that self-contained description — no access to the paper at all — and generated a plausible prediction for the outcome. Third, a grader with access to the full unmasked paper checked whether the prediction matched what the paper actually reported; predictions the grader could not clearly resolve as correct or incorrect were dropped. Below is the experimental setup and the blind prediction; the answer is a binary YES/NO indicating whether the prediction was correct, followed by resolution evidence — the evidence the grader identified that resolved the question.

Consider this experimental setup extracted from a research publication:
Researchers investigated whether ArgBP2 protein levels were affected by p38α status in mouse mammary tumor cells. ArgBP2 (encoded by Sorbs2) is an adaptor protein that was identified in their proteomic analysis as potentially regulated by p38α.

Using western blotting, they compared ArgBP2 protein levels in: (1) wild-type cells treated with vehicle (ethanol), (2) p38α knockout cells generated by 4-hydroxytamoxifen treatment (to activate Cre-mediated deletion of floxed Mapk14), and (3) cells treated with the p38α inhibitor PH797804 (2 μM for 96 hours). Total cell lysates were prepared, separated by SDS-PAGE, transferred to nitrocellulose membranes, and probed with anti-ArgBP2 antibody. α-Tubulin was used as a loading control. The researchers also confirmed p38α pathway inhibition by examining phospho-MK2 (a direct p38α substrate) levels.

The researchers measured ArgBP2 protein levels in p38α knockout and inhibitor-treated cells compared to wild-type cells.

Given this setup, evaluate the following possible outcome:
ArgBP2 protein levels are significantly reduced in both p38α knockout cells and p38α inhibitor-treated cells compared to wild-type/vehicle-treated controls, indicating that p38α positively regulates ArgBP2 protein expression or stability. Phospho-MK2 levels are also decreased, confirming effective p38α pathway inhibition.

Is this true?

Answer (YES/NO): NO